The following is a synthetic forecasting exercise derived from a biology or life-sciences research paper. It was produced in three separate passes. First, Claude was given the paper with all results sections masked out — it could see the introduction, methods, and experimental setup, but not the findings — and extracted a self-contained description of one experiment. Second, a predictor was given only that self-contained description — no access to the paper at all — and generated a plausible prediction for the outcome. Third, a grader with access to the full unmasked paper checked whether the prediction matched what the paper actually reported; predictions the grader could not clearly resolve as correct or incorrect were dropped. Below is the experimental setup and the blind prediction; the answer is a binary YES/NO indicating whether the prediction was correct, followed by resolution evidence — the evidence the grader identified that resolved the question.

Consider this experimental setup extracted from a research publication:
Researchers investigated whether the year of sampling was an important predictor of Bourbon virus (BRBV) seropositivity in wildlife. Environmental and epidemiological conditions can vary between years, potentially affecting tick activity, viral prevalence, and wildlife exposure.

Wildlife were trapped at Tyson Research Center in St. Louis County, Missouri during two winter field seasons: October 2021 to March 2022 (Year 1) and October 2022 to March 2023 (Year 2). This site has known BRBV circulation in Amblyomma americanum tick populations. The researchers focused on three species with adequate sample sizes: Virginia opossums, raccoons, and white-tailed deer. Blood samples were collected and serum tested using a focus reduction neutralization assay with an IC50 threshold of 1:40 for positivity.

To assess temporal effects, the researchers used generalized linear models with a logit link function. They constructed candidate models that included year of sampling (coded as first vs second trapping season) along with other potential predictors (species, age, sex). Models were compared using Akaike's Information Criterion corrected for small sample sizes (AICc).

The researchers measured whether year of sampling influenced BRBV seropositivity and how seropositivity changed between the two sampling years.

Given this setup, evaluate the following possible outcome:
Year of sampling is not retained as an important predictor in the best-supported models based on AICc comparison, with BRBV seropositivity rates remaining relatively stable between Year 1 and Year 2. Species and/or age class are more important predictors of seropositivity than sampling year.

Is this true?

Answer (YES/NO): NO